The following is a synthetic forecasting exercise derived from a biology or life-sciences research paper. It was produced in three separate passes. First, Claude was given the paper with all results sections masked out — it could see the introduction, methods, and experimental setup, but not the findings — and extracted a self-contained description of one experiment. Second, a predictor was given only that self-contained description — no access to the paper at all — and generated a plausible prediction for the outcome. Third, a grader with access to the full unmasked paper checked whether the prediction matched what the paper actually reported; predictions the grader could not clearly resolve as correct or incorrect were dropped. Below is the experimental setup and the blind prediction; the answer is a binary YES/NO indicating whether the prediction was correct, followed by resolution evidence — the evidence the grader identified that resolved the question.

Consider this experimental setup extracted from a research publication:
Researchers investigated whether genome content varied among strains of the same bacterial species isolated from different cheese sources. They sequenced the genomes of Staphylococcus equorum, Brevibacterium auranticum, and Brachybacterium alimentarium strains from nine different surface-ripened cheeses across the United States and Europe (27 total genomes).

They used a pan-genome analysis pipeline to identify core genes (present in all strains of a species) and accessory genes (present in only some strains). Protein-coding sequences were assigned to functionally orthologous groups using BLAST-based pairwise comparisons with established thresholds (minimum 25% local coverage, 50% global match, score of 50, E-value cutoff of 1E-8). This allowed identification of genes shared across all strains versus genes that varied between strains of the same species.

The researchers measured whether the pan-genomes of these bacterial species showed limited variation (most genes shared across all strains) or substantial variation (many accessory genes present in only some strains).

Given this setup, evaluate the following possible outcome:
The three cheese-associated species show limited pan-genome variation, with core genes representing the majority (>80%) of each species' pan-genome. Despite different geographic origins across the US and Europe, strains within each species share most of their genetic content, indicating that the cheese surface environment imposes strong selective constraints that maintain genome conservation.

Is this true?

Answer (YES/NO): NO